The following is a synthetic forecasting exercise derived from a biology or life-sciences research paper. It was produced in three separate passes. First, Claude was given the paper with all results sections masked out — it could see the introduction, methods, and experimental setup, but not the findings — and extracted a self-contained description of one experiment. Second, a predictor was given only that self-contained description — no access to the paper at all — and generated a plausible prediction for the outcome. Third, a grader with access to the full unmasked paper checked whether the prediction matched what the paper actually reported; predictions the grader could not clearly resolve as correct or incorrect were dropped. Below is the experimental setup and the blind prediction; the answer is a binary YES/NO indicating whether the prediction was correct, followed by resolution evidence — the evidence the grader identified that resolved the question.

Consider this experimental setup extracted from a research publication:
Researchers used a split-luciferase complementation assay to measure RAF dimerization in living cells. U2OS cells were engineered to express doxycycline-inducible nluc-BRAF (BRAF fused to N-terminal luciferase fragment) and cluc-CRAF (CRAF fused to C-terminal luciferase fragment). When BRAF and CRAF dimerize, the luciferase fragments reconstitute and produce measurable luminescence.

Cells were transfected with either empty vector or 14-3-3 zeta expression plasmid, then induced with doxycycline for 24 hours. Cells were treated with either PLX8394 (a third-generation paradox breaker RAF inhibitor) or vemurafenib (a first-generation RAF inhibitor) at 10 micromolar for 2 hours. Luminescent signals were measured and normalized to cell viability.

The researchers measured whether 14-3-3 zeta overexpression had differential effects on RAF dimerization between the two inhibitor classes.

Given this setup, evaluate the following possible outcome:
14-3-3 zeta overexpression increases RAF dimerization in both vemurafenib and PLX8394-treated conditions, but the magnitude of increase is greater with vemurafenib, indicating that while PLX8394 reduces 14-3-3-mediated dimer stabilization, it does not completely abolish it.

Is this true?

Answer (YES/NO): NO